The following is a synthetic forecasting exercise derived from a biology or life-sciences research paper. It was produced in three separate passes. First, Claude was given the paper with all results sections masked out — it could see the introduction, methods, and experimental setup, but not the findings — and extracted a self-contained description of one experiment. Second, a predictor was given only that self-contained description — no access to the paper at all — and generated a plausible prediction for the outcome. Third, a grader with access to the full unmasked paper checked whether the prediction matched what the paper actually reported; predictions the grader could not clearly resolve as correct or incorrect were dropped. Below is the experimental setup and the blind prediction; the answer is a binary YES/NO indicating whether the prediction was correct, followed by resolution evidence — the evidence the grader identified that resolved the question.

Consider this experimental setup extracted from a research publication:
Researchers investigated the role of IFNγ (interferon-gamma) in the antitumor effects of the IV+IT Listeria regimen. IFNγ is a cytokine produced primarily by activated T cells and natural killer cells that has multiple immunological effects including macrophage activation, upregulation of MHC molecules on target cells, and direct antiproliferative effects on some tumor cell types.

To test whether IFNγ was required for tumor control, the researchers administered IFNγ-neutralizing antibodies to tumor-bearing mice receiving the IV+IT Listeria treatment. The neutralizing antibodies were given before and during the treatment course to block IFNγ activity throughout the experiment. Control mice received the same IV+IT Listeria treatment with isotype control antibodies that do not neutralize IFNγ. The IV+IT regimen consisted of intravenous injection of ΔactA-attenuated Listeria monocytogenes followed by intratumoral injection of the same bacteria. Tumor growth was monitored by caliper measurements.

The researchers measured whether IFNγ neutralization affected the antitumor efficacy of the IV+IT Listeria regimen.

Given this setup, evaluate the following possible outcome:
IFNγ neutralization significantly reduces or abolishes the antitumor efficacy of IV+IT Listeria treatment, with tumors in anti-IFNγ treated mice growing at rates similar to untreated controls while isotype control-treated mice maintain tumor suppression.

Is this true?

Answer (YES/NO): YES